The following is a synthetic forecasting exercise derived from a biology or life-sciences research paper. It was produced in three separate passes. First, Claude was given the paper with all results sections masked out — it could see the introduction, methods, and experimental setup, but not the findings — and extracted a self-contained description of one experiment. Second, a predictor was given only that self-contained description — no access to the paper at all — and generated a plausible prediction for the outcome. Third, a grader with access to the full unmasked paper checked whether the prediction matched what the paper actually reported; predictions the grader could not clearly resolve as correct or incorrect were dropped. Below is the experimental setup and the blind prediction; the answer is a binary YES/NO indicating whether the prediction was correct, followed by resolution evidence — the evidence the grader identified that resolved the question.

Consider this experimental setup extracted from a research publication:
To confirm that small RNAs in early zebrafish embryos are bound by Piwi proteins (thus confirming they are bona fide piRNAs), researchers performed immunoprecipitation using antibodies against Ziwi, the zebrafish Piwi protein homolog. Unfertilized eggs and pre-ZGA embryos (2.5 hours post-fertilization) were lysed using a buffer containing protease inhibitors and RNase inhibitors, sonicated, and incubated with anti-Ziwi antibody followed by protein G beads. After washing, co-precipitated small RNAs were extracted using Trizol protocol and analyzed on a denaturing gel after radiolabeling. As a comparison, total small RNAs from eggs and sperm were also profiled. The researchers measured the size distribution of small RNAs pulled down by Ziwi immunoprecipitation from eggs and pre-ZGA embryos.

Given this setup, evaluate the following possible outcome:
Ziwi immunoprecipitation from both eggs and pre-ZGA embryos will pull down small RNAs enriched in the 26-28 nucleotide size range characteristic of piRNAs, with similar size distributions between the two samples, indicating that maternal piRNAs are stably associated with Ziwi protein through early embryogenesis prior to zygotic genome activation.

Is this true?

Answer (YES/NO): NO